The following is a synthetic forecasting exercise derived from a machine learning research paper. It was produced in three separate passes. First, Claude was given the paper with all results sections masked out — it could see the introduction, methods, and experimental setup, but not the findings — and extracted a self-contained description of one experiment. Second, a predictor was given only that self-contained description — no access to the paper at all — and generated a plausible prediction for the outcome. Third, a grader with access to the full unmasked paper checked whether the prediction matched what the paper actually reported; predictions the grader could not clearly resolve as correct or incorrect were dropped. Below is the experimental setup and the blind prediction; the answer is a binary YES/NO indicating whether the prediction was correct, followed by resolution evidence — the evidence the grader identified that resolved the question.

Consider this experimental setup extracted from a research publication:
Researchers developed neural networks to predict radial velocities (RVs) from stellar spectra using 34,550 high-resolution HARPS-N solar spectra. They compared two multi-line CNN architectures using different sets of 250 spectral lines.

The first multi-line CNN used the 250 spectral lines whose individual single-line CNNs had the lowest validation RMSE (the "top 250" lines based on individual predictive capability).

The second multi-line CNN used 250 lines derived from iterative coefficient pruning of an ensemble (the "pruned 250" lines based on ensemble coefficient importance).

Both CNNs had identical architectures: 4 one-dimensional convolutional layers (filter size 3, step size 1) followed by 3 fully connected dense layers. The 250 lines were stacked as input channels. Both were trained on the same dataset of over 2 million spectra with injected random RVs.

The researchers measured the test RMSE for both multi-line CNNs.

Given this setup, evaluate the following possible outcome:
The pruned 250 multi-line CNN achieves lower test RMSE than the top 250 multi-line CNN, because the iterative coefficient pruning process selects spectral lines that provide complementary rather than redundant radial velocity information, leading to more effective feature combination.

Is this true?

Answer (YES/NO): NO